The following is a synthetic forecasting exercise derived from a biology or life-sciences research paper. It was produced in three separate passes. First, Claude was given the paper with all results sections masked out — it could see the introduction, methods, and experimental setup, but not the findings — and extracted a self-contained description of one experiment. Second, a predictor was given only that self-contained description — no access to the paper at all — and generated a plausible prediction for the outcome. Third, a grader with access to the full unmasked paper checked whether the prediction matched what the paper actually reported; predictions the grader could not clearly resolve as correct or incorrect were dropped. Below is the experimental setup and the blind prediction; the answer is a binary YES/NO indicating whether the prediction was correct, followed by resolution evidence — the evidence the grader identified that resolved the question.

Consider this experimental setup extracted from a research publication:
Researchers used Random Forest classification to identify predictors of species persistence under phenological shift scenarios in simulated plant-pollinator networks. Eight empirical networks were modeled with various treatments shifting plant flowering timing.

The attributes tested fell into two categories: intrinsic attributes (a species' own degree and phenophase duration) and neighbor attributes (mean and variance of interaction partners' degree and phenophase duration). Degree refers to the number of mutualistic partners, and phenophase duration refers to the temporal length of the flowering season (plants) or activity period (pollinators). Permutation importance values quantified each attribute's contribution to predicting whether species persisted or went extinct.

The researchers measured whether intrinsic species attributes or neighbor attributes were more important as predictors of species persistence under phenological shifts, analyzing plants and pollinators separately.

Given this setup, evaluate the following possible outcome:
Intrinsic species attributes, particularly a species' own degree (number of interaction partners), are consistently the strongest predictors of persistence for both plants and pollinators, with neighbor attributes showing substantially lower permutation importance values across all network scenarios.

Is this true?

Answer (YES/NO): NO